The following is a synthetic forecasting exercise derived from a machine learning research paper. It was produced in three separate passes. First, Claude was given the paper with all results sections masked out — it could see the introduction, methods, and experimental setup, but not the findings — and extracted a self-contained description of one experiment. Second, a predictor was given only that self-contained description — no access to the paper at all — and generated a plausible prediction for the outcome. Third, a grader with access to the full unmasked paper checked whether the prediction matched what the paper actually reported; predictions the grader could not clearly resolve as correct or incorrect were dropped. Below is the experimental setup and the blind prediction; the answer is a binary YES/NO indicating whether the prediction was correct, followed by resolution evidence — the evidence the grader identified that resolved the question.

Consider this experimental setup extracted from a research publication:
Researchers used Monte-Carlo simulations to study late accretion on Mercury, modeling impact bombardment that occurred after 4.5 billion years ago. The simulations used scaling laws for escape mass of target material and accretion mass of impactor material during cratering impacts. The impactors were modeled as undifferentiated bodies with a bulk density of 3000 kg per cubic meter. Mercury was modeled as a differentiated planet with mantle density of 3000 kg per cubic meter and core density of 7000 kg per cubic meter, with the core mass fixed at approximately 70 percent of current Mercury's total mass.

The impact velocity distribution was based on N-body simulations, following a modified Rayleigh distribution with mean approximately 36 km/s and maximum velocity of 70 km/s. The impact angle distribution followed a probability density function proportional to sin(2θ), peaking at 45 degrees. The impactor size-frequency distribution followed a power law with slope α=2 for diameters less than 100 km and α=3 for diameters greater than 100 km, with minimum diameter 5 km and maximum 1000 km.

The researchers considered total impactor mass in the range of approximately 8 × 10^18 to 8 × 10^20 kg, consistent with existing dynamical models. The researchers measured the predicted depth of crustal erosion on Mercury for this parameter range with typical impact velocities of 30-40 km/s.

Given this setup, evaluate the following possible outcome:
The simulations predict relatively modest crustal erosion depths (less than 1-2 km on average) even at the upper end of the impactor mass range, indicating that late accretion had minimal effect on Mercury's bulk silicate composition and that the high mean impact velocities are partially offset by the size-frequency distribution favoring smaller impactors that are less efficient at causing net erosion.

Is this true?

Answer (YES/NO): NO